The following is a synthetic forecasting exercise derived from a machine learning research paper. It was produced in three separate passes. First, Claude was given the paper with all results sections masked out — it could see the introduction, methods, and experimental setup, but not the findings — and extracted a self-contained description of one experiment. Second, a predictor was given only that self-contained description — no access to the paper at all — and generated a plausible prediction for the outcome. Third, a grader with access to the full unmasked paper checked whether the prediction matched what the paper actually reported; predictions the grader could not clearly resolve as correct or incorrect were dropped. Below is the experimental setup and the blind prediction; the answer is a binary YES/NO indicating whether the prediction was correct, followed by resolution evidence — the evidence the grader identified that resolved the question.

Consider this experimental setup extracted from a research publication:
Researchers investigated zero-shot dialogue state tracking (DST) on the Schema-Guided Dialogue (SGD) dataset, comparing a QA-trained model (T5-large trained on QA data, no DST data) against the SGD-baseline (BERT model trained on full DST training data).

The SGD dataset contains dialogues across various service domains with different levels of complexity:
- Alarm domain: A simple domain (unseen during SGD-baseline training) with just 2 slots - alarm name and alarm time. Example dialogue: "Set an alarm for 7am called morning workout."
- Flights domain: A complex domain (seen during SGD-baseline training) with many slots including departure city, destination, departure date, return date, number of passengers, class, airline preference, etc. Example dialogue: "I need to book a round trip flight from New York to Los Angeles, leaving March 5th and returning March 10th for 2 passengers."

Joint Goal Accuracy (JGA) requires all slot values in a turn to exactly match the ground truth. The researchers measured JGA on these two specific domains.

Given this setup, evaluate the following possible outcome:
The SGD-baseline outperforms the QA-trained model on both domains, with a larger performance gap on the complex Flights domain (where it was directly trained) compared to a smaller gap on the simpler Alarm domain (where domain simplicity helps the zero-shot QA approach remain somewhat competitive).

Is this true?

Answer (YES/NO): NO